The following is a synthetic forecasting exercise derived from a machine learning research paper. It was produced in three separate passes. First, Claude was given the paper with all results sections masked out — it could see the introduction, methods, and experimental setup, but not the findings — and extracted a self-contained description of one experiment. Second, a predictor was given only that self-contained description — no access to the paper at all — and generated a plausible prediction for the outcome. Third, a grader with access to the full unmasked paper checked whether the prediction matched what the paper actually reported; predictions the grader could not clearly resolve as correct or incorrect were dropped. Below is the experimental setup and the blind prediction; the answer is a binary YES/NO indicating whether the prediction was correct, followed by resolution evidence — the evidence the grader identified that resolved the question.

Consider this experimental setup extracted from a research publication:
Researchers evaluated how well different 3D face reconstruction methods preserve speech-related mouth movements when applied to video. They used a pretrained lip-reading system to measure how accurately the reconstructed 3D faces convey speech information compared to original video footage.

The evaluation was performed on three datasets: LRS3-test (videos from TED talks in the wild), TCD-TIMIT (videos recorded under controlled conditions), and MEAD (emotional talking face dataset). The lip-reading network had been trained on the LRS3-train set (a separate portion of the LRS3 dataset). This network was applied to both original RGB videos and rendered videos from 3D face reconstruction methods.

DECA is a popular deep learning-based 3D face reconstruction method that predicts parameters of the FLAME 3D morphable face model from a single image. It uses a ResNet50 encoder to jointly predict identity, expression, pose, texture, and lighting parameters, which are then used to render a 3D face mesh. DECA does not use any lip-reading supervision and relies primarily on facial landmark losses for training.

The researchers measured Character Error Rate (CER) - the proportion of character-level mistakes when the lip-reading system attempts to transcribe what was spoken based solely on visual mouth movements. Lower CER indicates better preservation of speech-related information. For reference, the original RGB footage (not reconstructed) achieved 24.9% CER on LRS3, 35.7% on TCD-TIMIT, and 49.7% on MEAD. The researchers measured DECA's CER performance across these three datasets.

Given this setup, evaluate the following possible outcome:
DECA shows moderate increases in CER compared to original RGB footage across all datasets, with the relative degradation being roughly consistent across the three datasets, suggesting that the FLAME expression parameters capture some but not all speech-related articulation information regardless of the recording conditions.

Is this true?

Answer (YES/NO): NO